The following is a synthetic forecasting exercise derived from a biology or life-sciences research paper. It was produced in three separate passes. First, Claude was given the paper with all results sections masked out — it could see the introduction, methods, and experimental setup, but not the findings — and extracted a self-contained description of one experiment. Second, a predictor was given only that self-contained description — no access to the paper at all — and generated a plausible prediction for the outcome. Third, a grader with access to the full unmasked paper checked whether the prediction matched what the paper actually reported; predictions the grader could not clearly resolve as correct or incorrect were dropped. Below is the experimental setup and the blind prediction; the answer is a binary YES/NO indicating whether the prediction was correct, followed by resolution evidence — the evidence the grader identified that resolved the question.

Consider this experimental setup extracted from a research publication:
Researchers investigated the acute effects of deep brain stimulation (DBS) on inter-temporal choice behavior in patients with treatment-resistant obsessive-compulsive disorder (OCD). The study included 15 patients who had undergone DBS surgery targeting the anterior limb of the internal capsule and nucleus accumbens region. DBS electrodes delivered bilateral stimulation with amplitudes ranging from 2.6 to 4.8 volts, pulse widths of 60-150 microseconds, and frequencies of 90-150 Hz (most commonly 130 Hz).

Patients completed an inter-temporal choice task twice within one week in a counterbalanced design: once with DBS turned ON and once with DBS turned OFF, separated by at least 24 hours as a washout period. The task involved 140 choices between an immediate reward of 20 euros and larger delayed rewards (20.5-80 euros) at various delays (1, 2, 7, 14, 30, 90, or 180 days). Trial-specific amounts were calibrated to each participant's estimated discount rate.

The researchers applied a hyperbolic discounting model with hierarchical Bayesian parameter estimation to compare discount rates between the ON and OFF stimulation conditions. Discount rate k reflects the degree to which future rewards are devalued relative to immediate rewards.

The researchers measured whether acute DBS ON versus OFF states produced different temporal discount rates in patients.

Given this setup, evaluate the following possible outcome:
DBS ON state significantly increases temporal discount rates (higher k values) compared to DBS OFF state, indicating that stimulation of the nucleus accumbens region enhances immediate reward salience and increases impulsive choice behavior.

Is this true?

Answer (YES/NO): NO